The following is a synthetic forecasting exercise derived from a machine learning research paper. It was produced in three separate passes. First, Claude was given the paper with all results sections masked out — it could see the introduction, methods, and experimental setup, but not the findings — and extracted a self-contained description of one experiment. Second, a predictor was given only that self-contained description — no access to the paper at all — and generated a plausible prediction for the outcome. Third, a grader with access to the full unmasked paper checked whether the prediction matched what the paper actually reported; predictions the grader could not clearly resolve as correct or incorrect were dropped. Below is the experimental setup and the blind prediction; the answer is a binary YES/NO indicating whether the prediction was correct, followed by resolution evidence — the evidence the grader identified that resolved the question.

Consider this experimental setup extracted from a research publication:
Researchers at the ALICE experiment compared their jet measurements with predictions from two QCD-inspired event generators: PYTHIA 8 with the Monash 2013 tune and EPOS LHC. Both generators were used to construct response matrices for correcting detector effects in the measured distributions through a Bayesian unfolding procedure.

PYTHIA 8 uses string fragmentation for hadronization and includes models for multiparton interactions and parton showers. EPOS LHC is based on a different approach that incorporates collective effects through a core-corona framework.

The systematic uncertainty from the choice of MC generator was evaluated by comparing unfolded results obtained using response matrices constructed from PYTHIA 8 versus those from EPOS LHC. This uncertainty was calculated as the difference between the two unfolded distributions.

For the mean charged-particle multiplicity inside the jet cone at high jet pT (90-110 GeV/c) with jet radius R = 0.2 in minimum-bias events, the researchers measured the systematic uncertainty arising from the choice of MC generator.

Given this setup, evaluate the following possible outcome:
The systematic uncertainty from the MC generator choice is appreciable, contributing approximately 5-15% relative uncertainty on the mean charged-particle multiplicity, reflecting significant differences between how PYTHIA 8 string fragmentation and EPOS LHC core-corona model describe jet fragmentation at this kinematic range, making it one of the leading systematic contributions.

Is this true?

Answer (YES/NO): YES